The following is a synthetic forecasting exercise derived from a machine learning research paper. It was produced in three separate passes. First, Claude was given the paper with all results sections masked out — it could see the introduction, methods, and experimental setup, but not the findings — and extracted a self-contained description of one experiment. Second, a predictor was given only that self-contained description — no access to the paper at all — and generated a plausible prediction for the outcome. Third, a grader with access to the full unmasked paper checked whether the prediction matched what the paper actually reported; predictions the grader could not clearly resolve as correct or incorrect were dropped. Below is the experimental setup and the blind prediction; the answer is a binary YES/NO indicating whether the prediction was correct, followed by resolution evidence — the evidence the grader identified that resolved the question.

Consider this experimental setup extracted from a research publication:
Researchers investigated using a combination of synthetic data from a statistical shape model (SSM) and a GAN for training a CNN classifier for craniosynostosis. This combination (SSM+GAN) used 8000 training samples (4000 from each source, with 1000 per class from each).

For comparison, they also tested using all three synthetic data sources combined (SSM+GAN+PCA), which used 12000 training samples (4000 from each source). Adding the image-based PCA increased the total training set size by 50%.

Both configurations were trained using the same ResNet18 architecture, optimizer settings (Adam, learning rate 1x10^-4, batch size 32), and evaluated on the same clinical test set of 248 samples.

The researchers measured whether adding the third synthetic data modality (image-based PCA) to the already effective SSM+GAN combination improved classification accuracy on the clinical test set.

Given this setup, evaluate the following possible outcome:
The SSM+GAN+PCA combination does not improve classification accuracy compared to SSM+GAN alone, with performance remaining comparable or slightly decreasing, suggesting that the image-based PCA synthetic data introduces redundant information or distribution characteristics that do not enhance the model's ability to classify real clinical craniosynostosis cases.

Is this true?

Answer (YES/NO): YES